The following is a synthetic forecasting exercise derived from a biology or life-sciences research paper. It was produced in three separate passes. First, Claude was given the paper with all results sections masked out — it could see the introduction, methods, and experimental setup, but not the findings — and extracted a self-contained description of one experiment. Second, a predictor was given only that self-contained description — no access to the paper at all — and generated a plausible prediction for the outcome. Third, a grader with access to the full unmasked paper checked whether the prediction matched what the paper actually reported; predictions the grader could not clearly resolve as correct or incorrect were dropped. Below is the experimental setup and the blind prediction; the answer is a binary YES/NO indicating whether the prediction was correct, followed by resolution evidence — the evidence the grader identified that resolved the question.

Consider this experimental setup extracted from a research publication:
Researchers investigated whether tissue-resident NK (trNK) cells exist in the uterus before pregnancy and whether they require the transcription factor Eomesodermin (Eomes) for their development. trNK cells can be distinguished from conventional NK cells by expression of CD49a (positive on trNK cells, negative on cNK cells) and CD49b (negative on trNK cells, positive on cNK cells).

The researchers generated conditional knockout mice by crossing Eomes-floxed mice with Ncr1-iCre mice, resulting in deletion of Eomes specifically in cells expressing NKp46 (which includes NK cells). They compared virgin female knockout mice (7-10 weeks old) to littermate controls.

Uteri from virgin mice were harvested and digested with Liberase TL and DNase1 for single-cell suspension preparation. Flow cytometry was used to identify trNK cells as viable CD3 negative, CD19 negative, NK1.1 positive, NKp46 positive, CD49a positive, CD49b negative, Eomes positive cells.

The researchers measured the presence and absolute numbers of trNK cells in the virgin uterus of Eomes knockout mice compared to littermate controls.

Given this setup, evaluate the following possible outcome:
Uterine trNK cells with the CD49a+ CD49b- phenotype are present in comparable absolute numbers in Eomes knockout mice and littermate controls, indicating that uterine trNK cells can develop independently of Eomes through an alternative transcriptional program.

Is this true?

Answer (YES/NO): NO